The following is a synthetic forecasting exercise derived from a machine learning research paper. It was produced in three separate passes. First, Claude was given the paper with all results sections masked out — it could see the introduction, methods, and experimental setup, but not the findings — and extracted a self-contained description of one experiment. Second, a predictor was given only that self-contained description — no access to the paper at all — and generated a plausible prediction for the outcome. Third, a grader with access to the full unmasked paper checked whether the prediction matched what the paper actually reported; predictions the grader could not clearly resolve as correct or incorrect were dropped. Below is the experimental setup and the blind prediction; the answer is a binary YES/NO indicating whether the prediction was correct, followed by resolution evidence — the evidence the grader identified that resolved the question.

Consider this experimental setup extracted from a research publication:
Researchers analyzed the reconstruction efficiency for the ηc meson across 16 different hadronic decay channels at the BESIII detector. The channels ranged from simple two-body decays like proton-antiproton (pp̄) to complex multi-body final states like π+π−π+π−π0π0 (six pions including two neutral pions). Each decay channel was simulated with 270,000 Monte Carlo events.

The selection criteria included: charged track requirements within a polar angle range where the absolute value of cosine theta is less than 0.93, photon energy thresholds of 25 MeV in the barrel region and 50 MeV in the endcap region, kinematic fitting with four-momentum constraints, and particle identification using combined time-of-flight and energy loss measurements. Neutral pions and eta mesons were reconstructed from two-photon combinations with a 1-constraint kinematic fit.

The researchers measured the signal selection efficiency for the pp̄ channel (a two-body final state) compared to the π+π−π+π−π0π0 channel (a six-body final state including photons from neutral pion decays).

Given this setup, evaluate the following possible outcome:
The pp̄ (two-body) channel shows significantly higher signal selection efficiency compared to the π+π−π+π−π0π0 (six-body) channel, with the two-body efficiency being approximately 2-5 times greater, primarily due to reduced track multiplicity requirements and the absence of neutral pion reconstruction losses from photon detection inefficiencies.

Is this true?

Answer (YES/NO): NO